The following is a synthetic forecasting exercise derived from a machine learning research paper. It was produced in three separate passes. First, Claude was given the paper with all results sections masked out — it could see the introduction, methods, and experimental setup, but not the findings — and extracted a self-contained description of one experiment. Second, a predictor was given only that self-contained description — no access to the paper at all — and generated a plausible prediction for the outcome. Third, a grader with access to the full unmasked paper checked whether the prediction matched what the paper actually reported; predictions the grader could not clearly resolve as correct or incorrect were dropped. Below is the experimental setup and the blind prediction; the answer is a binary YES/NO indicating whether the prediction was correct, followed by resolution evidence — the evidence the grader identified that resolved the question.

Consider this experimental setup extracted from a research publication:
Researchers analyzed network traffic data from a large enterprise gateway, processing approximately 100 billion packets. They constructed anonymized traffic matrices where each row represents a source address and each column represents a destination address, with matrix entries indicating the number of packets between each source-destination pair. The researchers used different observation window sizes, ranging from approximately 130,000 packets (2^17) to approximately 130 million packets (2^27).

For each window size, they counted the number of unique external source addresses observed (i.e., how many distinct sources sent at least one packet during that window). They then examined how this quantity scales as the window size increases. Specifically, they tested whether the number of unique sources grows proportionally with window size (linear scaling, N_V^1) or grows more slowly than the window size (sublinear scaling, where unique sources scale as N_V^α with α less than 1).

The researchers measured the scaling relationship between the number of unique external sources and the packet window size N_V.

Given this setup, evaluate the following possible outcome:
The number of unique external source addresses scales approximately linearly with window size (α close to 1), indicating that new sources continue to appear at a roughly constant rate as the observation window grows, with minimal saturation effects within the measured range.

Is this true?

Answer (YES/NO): NO